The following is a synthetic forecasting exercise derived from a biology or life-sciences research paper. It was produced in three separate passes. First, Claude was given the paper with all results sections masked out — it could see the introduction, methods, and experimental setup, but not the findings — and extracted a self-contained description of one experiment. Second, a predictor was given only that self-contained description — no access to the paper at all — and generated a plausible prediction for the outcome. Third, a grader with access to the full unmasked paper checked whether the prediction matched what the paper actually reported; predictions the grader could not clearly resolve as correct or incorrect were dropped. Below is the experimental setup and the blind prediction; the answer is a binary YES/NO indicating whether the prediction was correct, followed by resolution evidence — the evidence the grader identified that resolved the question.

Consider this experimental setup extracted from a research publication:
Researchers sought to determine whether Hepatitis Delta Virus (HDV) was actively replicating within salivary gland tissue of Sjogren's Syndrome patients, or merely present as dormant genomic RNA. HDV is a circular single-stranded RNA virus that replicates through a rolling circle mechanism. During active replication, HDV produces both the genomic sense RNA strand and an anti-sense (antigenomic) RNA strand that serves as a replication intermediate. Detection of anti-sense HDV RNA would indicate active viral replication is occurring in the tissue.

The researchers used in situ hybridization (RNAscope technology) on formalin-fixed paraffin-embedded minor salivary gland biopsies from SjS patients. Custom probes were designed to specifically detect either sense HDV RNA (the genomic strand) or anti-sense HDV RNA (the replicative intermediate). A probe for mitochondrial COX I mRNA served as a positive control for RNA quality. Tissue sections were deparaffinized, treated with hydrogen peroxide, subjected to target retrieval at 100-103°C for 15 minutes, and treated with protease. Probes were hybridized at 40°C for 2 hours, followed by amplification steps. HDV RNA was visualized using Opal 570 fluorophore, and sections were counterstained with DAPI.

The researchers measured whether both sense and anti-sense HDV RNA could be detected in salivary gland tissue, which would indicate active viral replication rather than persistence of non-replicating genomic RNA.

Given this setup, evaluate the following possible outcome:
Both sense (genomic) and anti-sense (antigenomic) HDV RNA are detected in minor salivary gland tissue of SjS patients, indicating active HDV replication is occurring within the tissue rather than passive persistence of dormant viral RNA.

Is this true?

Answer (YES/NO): NO